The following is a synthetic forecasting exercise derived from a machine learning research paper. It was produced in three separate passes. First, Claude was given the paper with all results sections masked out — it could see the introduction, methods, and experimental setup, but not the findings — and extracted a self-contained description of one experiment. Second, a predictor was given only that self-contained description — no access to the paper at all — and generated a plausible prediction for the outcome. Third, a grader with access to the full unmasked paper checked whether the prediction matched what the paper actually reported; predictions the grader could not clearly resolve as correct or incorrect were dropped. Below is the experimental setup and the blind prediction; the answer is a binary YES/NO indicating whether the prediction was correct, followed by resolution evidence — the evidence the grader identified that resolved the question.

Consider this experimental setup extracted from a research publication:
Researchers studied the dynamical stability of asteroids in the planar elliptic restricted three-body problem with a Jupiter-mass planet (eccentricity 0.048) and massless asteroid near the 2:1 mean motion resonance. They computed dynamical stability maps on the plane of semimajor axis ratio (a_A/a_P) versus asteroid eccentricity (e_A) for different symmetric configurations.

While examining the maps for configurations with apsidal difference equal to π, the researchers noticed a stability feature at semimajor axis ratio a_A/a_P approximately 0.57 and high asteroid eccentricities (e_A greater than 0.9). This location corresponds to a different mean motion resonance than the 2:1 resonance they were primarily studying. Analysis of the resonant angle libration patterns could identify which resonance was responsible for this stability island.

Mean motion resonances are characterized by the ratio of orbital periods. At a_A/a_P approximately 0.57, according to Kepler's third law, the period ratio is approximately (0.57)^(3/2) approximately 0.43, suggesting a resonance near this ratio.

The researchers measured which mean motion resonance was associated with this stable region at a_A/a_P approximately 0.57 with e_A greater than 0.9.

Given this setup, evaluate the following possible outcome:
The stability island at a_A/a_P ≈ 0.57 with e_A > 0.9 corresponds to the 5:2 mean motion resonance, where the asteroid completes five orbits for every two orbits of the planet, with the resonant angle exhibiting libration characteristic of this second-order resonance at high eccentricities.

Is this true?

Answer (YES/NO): NO